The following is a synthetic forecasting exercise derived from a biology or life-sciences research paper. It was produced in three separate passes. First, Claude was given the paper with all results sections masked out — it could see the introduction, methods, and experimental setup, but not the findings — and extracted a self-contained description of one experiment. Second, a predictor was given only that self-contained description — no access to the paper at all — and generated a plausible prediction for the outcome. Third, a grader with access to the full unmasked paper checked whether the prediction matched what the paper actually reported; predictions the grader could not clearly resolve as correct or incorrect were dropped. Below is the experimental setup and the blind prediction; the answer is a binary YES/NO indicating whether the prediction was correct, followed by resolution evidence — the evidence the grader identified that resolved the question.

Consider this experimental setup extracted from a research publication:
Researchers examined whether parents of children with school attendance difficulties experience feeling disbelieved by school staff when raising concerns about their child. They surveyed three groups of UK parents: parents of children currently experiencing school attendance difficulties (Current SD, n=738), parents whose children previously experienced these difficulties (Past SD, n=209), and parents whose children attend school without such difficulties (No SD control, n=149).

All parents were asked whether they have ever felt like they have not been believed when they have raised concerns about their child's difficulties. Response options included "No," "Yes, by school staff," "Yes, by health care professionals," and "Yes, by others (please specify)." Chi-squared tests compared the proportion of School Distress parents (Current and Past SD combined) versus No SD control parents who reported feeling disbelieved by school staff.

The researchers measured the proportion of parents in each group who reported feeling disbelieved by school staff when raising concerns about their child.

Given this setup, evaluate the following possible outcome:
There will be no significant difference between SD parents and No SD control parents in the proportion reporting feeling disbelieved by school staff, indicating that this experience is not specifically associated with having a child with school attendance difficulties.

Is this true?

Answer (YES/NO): NO